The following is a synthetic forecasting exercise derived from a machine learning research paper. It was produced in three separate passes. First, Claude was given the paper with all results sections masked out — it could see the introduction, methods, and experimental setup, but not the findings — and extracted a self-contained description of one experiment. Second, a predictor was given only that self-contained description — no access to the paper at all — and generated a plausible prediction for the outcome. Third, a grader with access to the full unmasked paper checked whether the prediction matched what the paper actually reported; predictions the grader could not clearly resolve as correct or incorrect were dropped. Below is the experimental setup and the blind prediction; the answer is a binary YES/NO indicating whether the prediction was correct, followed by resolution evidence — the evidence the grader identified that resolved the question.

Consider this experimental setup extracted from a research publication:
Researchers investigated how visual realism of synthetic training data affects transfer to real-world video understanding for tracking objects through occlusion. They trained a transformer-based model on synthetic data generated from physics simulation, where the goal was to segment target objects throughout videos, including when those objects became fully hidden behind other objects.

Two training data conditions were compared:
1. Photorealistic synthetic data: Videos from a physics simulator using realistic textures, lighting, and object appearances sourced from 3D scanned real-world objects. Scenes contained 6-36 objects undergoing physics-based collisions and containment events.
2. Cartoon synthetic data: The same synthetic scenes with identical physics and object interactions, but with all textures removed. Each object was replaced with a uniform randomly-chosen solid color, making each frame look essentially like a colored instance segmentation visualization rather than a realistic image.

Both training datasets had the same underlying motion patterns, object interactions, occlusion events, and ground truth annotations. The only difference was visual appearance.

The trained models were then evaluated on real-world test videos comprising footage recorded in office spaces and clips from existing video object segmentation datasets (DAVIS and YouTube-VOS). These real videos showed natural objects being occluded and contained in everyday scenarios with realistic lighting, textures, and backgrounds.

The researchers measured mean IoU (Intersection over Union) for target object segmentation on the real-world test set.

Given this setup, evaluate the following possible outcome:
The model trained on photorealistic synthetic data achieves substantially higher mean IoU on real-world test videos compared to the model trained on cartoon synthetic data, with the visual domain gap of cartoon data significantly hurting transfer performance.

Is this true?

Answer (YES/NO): NO